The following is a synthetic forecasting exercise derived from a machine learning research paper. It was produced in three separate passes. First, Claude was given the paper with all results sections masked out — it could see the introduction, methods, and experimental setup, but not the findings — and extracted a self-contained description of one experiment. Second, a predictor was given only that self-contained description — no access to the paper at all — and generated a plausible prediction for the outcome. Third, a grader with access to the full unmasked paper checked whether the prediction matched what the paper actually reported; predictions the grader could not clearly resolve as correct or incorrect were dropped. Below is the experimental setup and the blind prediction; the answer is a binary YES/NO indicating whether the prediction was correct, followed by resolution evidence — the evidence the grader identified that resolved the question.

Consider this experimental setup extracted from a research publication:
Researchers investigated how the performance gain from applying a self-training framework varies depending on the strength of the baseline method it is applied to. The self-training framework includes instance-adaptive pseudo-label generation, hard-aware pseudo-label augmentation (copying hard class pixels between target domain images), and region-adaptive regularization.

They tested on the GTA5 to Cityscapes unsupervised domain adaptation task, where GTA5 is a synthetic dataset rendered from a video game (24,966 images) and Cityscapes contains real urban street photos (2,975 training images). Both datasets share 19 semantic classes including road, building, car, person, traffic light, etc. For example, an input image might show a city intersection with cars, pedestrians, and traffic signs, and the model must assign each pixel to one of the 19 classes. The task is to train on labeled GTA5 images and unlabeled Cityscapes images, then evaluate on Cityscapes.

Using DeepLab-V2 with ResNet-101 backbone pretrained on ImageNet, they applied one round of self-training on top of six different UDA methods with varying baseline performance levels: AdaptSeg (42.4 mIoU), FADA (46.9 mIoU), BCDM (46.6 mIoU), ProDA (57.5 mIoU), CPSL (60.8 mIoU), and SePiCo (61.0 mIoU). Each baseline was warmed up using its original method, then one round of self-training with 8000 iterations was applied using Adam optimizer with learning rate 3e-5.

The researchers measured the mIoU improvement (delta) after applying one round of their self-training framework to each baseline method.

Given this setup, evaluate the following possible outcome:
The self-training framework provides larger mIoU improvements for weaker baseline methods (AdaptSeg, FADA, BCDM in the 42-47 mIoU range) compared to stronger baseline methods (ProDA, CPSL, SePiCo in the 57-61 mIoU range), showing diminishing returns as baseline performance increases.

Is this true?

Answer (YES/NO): YES